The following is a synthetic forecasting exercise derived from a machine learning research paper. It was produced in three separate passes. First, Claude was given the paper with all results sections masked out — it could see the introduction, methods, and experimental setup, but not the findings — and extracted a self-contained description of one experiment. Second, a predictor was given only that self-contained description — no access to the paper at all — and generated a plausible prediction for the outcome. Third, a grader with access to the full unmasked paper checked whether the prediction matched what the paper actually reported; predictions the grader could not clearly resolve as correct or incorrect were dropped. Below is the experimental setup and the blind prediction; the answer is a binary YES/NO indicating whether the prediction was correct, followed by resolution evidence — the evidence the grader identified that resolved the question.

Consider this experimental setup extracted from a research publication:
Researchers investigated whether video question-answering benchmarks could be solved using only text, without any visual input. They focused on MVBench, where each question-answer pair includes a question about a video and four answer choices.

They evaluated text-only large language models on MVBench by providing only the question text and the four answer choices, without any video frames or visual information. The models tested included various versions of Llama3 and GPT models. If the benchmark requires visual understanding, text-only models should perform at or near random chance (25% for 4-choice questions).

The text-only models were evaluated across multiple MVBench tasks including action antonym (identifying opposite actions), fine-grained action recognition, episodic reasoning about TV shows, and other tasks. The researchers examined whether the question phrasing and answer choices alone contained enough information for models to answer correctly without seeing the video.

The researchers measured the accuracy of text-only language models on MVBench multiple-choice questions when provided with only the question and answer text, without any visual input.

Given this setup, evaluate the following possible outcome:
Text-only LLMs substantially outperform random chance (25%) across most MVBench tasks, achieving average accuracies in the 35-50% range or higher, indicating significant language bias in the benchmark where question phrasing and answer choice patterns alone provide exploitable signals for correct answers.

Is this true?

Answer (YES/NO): YES